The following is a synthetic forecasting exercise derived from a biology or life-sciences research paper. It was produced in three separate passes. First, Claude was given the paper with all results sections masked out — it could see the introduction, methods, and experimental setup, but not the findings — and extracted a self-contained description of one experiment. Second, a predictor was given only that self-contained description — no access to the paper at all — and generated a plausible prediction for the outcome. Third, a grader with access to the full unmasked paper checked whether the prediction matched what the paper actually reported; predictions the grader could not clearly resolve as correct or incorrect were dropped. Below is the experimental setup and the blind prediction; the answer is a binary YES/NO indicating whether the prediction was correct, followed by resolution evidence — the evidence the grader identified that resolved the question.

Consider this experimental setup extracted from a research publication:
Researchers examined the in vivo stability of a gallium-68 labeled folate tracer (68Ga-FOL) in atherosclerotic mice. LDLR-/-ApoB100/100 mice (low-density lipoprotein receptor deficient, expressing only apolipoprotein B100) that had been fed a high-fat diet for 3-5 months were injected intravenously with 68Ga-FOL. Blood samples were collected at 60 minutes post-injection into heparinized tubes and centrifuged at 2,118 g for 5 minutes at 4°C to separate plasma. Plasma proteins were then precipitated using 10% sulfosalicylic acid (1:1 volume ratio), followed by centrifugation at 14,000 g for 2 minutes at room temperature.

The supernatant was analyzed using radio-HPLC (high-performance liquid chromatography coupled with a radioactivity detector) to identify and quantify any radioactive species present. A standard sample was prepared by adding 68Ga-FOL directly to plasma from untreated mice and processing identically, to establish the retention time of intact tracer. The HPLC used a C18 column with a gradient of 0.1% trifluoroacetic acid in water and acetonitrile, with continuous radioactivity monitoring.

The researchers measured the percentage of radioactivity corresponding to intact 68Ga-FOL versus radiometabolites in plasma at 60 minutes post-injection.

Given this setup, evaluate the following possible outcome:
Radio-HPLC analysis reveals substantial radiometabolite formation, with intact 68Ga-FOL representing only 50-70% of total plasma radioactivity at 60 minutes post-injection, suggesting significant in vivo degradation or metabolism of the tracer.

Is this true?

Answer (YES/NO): YES